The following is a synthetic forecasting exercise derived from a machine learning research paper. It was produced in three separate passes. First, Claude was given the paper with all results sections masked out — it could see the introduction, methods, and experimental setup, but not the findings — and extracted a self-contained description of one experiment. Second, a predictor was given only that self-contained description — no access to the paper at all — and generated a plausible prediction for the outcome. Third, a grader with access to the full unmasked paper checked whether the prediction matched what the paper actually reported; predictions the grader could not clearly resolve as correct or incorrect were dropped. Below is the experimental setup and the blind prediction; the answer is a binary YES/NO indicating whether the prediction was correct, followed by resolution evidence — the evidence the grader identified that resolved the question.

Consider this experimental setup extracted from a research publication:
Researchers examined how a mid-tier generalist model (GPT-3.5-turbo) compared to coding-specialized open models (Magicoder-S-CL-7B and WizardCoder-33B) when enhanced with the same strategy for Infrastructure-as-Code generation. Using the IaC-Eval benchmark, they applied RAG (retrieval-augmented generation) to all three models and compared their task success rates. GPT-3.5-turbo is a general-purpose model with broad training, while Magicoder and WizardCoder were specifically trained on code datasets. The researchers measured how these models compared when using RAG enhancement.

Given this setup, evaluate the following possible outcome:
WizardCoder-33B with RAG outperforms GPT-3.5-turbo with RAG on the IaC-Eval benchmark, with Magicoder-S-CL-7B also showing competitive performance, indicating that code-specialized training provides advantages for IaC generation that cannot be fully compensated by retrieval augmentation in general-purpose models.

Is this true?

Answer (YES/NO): NO